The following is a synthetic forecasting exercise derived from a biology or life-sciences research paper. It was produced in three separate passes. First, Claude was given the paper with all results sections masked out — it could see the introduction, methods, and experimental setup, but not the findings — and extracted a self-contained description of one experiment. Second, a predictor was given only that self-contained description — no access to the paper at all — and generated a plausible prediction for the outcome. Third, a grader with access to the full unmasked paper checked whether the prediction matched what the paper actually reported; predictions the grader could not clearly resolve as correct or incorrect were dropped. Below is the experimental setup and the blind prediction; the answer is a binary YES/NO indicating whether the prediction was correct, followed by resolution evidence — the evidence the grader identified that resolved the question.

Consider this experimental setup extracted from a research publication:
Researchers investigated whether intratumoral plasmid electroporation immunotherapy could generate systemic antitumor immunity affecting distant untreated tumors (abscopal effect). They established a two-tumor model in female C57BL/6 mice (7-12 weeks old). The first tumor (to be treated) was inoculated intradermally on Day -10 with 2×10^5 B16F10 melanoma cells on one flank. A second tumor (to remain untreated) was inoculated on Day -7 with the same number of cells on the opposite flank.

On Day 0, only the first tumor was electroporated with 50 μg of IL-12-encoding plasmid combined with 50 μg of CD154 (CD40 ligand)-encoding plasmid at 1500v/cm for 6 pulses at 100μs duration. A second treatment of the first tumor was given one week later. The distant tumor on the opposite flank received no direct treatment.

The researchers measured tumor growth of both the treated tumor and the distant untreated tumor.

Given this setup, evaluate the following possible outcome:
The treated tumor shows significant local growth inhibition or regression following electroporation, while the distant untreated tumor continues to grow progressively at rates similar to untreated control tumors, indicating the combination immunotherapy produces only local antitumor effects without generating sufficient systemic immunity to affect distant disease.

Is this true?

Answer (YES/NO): NO